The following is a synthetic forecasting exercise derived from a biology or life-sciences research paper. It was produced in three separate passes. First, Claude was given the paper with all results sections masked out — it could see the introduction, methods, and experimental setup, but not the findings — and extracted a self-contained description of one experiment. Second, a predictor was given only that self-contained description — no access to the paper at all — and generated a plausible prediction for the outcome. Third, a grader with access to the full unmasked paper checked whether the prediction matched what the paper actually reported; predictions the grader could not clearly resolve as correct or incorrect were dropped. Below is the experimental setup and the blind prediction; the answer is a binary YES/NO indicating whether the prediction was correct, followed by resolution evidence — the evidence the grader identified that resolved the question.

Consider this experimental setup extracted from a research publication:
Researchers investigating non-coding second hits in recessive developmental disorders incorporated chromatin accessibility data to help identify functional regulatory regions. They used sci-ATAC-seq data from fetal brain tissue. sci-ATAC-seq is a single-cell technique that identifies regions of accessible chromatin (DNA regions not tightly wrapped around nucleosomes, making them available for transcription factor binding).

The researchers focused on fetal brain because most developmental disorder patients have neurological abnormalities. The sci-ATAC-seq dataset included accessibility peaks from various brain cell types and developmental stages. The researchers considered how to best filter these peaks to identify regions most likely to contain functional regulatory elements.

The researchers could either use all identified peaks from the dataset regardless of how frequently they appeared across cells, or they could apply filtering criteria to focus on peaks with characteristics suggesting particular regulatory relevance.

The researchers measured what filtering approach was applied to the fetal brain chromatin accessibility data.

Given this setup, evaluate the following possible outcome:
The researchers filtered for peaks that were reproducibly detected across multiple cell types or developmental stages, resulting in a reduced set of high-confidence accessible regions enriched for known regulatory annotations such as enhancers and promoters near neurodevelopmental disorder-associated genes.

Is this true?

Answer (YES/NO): NO